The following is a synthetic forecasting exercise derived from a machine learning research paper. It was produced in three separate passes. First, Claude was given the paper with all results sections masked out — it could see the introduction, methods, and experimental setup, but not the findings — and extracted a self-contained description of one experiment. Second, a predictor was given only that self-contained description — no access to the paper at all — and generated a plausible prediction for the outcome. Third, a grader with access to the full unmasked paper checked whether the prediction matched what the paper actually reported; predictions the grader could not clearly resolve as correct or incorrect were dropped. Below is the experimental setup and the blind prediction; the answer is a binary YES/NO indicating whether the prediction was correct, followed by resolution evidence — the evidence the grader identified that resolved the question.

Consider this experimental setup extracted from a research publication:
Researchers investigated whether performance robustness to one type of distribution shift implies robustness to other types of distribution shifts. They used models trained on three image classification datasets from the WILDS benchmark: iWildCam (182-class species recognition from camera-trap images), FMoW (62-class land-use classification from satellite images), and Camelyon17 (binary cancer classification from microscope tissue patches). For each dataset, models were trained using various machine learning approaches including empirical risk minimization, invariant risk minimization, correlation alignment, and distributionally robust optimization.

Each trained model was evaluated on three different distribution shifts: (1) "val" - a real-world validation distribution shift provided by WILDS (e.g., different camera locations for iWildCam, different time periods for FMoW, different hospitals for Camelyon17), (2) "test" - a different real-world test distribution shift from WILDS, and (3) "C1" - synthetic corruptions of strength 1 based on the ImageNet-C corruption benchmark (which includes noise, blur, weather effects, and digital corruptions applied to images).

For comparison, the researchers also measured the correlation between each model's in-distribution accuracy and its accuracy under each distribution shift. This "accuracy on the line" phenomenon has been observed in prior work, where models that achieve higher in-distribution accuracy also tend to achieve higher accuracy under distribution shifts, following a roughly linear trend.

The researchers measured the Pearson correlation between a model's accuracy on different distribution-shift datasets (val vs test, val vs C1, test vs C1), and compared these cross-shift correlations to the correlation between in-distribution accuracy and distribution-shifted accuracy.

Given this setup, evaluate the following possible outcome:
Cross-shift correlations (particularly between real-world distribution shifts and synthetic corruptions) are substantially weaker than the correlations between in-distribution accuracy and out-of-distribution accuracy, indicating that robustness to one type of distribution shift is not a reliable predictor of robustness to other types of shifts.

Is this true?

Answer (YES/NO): YES